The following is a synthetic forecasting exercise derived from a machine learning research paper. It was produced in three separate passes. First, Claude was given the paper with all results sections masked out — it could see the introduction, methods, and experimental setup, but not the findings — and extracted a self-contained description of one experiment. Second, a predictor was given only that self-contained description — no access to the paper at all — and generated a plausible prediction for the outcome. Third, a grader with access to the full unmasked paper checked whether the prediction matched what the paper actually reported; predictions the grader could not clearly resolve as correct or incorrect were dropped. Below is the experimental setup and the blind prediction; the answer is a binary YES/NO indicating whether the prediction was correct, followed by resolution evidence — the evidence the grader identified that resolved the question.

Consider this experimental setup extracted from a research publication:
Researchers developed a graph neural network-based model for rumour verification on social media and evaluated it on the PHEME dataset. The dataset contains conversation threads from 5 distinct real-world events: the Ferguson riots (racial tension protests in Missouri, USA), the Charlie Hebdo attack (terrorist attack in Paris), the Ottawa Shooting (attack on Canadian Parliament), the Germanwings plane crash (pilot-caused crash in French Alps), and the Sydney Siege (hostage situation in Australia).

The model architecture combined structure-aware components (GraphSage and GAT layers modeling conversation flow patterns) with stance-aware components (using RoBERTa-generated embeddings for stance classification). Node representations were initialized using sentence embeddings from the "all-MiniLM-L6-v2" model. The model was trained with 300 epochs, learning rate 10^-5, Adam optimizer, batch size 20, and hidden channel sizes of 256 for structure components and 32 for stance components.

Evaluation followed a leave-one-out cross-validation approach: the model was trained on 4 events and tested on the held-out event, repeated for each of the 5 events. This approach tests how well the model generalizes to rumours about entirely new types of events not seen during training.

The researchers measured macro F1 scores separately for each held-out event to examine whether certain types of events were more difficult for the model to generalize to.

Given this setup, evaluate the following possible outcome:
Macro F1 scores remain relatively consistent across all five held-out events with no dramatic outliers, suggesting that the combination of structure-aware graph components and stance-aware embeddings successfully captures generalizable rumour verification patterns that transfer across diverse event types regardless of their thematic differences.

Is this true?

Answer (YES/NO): NO